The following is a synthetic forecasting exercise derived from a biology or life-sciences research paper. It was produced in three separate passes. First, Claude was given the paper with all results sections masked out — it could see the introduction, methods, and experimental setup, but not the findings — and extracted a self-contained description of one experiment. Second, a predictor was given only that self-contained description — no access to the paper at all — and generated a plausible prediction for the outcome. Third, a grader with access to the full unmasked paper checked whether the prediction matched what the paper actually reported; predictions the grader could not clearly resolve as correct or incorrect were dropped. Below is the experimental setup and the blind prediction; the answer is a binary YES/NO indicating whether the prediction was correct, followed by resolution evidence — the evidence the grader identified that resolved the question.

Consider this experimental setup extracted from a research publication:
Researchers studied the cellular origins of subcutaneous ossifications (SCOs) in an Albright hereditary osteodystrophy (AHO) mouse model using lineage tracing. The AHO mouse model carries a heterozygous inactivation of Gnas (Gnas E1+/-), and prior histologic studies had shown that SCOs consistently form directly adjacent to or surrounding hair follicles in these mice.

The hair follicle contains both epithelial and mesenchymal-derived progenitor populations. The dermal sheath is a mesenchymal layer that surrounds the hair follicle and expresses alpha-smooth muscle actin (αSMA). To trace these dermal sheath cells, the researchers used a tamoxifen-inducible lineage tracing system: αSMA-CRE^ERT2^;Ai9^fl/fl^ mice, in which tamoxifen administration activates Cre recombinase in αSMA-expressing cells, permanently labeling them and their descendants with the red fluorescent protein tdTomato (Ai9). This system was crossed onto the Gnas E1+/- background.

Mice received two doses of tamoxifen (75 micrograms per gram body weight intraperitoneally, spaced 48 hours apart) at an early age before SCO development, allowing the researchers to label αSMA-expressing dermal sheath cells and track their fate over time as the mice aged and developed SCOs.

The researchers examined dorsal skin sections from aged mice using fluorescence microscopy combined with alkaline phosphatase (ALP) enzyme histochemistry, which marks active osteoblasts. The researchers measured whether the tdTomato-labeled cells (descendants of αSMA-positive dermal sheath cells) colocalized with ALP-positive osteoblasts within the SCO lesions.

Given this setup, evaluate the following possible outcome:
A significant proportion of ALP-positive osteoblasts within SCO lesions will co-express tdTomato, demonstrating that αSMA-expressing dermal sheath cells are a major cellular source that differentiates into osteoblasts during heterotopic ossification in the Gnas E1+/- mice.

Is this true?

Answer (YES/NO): YES